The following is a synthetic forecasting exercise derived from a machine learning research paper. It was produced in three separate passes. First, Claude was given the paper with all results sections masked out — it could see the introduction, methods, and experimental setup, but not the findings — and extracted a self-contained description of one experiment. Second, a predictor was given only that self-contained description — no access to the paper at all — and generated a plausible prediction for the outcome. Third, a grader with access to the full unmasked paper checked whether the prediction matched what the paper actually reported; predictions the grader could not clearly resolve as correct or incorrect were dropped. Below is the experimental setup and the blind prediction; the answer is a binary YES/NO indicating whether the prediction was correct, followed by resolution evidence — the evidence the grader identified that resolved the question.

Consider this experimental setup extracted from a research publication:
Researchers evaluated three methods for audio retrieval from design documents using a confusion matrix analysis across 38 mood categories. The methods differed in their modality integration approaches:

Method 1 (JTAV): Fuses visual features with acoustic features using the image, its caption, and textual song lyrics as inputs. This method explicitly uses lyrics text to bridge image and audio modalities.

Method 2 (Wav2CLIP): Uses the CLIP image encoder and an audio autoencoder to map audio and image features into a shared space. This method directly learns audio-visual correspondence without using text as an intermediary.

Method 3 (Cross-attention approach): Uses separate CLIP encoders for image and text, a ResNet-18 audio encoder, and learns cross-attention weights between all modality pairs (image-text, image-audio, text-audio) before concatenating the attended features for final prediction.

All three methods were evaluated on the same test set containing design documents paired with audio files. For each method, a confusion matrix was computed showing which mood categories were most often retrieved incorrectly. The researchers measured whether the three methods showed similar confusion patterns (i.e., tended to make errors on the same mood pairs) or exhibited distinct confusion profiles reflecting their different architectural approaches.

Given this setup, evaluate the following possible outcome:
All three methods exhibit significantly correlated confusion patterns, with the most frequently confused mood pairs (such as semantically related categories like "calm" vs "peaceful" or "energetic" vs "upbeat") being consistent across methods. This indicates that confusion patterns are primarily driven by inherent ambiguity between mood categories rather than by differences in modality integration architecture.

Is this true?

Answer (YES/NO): NO